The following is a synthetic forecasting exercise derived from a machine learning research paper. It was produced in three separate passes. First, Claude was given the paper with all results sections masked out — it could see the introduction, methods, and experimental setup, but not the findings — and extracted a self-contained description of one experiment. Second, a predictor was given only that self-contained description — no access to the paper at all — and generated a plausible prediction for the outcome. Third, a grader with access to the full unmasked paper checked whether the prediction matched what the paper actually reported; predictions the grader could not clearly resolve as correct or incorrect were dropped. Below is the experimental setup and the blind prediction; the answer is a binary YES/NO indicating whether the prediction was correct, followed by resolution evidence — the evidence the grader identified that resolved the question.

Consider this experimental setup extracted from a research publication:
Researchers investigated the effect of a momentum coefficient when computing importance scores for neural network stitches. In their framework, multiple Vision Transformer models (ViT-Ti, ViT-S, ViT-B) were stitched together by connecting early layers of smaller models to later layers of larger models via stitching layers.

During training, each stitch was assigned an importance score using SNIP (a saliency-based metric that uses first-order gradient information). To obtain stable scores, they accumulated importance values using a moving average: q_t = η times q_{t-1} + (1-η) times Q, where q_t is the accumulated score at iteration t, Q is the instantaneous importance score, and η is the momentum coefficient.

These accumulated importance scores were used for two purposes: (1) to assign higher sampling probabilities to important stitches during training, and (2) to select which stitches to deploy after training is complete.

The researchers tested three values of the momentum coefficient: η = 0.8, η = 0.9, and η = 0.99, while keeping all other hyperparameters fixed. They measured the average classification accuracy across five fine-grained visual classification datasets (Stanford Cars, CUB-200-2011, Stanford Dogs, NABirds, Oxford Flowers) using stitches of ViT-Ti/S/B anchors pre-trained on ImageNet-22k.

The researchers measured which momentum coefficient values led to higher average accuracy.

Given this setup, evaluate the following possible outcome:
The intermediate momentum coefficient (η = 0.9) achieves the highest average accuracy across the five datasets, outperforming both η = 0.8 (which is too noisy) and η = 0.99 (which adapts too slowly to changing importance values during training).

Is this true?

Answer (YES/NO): NO